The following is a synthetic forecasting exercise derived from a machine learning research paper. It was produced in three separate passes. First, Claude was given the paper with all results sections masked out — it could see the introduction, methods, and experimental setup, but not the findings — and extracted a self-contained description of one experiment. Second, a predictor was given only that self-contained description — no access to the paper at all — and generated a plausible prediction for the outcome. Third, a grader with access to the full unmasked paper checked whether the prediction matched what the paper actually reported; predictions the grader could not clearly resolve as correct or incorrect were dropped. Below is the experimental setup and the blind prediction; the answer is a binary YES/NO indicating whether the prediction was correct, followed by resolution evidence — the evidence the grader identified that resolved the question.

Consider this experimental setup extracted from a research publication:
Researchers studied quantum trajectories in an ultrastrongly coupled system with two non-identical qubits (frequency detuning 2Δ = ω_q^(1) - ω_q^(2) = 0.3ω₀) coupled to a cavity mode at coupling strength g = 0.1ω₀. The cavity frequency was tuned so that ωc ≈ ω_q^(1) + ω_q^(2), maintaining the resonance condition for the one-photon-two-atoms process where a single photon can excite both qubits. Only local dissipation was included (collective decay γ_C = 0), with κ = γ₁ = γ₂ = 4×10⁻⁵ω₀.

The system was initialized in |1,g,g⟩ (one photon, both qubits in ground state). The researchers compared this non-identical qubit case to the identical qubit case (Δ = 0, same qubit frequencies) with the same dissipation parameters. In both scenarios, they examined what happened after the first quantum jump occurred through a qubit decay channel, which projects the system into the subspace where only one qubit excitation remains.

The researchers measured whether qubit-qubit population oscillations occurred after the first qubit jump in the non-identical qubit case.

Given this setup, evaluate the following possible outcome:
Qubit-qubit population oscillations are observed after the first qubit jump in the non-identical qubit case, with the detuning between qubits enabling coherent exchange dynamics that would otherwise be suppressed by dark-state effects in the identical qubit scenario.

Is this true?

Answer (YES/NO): NO